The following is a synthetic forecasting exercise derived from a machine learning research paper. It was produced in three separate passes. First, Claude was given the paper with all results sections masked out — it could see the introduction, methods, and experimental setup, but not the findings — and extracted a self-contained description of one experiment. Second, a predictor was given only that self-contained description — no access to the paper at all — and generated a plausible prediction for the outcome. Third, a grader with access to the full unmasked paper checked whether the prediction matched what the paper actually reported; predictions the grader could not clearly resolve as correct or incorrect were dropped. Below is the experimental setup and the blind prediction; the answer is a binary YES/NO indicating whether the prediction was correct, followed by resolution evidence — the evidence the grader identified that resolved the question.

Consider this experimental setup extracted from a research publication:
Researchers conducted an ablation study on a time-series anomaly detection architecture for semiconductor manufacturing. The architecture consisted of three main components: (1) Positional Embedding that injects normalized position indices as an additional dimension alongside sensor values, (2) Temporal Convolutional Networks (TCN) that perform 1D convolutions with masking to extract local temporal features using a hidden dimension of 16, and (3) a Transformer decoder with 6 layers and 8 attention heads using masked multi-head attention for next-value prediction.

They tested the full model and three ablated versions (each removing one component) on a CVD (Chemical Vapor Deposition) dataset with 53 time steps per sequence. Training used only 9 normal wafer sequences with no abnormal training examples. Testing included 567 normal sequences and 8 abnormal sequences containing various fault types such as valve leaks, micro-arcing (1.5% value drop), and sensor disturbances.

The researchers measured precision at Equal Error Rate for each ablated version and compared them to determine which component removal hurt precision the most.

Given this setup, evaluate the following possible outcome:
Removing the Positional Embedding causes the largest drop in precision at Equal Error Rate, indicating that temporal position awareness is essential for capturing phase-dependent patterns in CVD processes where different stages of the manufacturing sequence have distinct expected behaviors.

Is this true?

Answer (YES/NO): NO